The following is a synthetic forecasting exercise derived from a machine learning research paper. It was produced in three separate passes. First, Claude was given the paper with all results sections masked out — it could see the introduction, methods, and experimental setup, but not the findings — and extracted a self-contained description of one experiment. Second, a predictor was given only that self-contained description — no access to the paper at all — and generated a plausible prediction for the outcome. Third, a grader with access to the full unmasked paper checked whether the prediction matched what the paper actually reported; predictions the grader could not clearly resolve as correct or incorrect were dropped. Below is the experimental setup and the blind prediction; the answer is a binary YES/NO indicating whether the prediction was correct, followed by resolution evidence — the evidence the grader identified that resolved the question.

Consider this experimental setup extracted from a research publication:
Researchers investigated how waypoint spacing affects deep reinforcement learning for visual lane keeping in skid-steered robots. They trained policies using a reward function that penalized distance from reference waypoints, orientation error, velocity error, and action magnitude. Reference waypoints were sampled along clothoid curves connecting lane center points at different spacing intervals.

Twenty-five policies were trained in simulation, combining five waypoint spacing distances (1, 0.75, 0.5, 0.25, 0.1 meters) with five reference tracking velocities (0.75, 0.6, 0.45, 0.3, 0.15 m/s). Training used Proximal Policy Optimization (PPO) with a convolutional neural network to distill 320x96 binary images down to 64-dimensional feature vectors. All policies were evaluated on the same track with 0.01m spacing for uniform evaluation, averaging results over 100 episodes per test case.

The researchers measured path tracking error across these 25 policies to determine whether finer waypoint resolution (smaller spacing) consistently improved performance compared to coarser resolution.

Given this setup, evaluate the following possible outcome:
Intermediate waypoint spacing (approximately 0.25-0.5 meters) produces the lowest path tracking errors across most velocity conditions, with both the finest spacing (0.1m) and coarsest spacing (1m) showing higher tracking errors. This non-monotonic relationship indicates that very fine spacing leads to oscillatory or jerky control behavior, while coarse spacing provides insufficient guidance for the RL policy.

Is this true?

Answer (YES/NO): NO